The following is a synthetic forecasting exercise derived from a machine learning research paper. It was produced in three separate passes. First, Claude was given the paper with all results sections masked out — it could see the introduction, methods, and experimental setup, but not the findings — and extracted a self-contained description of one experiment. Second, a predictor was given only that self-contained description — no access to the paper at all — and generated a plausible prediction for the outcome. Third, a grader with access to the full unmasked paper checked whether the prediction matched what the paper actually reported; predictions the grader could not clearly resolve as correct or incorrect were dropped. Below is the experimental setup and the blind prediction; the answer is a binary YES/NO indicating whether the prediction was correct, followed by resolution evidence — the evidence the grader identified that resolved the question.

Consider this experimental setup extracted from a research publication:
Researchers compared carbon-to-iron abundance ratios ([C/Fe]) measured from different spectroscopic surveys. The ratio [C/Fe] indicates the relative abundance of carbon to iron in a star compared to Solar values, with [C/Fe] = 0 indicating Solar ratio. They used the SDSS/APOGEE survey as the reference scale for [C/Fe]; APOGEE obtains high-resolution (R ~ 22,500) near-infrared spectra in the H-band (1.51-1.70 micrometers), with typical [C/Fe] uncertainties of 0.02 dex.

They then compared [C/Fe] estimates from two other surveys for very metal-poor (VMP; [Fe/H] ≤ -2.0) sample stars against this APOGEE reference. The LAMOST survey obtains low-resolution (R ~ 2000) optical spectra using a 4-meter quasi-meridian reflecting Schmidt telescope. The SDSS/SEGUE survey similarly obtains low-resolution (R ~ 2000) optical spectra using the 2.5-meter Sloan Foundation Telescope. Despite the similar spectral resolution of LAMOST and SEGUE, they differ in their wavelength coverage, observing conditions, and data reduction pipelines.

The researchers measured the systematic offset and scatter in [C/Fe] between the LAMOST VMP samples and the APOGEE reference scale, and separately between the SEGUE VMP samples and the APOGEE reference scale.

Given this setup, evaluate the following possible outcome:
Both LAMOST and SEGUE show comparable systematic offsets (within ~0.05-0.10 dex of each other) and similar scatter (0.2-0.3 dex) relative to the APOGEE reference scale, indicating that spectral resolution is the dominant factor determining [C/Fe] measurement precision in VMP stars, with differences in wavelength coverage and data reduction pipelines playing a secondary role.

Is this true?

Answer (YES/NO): NO